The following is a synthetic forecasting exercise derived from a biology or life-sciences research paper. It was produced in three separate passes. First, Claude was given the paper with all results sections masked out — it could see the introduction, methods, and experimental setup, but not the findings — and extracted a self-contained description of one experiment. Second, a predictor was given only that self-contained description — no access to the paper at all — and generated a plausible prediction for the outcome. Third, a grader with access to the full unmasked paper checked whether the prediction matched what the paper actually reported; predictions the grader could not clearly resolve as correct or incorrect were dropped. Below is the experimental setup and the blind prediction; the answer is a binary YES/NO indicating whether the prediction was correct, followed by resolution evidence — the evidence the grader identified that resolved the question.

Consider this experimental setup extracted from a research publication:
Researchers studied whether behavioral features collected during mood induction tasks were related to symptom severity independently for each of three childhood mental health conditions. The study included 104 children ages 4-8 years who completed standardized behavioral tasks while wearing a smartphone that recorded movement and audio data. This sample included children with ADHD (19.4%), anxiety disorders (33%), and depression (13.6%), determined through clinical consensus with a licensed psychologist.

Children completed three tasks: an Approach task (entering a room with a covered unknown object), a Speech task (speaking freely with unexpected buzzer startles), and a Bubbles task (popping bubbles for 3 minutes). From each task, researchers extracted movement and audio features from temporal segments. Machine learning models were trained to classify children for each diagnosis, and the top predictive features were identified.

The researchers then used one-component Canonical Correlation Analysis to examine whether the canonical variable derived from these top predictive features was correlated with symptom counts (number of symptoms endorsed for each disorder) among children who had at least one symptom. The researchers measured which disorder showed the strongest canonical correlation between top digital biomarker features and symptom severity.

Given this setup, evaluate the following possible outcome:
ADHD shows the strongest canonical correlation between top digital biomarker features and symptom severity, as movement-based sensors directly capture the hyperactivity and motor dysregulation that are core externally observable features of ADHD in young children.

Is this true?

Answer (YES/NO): YES